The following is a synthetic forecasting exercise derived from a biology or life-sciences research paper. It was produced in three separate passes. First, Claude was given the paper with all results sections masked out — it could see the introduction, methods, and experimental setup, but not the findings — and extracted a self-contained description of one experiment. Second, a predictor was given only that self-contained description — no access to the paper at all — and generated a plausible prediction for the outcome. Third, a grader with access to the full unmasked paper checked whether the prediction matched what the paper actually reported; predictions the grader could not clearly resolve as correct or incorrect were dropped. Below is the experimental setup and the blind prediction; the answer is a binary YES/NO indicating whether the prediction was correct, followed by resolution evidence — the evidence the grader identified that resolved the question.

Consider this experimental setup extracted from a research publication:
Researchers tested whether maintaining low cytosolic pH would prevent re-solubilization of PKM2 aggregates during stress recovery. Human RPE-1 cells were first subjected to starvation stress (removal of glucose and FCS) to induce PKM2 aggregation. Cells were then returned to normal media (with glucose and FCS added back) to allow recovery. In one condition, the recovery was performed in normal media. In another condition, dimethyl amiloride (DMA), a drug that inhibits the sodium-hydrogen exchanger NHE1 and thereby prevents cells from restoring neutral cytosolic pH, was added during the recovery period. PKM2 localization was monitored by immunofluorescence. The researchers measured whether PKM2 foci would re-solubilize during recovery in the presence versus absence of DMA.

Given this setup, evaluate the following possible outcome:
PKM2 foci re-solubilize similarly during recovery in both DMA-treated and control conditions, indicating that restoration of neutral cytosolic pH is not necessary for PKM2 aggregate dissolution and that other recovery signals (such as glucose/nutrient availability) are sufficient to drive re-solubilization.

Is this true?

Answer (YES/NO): NO